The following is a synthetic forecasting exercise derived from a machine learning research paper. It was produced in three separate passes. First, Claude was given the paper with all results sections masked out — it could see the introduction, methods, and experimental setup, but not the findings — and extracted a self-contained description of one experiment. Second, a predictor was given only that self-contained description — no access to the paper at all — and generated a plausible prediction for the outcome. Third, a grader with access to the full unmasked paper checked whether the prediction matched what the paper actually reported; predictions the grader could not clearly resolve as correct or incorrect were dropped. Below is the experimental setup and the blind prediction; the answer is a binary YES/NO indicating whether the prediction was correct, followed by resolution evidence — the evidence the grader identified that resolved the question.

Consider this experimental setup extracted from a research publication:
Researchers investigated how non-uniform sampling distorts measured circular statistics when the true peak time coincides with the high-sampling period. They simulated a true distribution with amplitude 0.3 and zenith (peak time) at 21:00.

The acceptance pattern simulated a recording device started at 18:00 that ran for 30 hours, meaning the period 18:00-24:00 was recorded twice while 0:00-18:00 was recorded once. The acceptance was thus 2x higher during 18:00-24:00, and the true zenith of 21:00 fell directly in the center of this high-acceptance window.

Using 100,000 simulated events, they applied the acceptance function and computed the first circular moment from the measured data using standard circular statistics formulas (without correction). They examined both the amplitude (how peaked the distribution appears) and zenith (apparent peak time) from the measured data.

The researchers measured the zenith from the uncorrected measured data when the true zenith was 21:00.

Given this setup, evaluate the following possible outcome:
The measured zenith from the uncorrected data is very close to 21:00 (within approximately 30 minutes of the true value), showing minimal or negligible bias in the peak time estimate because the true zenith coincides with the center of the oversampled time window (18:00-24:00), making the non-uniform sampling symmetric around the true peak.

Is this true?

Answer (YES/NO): NO